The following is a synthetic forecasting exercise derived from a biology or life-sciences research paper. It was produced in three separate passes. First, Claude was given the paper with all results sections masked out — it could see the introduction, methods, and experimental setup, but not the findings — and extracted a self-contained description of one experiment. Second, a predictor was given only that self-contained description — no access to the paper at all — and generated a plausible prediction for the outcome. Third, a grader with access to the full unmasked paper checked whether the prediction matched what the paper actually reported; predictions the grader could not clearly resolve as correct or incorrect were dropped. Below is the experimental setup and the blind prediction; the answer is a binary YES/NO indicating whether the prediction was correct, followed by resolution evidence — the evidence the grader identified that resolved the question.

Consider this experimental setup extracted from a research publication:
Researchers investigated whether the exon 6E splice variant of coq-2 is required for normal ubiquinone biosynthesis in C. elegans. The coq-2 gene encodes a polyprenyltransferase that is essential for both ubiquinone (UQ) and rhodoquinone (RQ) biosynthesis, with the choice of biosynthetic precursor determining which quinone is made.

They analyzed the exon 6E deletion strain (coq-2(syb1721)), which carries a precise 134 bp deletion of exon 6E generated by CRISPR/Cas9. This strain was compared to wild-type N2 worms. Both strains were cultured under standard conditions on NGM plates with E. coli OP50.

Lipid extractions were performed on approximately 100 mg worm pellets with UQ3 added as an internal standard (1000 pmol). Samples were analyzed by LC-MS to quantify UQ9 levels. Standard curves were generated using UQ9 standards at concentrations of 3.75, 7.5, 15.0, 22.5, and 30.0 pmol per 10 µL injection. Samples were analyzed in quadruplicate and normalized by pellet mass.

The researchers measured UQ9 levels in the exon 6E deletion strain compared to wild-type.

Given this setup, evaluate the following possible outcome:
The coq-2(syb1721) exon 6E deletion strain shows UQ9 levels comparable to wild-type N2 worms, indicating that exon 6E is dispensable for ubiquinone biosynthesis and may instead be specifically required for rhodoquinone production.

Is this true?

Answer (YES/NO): YES